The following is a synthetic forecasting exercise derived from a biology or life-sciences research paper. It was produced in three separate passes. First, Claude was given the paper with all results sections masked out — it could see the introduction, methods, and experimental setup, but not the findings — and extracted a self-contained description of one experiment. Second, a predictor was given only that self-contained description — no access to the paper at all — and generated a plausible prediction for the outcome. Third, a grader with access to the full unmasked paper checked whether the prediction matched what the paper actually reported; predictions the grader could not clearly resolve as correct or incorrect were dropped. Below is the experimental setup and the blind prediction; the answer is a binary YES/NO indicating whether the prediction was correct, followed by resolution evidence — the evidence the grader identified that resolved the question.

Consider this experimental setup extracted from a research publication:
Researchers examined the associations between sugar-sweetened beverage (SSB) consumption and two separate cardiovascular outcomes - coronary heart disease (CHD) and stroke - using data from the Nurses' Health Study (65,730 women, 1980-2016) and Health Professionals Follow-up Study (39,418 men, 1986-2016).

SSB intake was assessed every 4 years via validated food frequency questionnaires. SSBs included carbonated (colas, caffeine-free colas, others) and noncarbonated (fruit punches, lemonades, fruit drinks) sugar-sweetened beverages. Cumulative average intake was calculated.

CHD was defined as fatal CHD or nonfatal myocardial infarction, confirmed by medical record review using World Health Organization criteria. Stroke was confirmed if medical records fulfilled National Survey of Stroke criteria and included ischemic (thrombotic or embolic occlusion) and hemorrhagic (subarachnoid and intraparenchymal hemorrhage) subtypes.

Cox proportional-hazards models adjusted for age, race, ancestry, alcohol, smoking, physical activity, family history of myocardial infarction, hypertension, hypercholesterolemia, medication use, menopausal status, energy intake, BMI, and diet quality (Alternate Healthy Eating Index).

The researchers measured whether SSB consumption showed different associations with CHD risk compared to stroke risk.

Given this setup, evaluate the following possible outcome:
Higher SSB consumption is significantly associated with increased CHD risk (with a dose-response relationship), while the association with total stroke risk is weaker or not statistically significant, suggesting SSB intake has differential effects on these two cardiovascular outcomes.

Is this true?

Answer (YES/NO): NO